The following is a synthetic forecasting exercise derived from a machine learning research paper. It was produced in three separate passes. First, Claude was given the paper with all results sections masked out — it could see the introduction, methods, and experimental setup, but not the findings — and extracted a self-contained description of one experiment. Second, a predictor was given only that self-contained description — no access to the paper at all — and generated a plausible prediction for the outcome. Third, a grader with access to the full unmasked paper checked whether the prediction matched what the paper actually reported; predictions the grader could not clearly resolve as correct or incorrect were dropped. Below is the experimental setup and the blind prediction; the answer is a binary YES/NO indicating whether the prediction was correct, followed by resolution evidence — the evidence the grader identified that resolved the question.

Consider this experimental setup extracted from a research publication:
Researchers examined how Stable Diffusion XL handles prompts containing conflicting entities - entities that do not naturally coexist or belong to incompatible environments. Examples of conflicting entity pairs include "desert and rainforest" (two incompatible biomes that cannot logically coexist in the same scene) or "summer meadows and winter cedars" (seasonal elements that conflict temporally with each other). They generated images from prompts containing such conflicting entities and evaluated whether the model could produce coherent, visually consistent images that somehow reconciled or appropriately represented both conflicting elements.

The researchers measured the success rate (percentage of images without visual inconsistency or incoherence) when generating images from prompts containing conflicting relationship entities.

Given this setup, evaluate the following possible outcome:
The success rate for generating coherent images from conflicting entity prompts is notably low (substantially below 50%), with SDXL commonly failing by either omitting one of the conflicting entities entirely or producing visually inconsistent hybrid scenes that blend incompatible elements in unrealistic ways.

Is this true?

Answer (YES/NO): YES